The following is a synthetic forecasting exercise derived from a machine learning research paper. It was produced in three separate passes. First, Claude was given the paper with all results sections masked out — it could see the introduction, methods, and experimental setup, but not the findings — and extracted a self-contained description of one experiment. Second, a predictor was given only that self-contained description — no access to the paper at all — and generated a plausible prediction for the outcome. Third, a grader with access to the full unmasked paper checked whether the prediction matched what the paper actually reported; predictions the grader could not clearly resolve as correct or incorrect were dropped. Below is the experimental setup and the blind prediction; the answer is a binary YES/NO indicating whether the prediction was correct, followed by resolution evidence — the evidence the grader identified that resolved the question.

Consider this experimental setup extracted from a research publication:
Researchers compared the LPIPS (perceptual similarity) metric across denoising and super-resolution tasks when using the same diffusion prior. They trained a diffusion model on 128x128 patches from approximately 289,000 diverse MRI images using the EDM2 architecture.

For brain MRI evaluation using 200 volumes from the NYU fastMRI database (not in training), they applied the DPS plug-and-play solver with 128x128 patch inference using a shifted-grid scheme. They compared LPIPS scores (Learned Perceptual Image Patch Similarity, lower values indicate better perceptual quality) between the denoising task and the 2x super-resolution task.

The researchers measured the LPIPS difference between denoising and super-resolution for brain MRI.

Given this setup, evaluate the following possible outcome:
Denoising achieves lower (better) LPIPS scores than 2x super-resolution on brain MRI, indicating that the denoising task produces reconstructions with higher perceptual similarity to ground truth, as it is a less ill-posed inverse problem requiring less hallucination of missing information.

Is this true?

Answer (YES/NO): YES